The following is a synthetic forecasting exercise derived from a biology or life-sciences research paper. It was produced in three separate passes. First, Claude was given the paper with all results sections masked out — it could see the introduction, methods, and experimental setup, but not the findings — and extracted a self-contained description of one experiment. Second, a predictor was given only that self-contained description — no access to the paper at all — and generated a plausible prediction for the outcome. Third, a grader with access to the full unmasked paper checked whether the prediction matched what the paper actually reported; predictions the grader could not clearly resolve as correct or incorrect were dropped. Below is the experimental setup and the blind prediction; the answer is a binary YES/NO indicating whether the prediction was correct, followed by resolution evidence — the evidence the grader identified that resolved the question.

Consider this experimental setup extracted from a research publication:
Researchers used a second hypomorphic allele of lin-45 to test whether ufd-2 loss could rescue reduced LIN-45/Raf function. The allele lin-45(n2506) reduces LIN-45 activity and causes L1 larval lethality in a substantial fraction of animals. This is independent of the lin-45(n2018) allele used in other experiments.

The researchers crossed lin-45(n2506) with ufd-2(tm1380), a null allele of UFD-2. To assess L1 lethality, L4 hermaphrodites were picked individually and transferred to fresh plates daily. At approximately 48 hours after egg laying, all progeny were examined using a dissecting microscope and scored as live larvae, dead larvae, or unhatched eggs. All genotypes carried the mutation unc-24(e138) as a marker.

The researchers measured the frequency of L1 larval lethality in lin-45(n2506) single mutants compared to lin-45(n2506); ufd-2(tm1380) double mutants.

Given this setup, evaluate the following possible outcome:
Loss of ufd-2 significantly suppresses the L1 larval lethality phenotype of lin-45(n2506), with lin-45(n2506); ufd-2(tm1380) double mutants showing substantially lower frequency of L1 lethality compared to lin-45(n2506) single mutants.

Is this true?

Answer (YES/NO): YES